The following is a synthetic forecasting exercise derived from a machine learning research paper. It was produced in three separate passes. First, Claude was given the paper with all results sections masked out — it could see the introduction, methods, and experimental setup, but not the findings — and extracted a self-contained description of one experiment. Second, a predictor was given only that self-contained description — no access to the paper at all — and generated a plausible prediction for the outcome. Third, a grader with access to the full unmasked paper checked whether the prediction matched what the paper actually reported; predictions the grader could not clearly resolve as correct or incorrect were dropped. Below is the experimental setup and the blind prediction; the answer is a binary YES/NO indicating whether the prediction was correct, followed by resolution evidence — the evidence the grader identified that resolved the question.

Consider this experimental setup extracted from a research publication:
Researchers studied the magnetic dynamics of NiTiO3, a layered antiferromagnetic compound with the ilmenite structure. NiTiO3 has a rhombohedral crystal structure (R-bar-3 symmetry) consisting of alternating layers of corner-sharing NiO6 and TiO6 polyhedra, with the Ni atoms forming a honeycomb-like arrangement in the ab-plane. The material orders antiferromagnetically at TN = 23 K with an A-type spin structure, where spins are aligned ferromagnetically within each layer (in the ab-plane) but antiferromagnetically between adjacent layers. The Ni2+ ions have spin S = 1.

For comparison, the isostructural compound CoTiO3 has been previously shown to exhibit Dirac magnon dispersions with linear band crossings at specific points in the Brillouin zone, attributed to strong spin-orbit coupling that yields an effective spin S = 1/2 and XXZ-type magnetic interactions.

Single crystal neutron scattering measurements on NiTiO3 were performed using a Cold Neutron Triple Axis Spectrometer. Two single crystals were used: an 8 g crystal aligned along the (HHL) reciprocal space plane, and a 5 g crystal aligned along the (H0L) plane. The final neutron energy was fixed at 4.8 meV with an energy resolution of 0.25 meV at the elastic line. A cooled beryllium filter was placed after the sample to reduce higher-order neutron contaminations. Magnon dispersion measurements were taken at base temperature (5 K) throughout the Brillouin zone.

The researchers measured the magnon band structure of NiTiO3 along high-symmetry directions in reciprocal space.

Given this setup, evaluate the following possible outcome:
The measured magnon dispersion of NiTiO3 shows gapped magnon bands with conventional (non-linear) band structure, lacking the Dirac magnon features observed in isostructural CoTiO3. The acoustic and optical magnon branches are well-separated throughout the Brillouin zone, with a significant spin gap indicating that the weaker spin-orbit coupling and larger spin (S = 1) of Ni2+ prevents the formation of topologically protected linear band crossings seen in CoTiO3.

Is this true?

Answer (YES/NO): NO